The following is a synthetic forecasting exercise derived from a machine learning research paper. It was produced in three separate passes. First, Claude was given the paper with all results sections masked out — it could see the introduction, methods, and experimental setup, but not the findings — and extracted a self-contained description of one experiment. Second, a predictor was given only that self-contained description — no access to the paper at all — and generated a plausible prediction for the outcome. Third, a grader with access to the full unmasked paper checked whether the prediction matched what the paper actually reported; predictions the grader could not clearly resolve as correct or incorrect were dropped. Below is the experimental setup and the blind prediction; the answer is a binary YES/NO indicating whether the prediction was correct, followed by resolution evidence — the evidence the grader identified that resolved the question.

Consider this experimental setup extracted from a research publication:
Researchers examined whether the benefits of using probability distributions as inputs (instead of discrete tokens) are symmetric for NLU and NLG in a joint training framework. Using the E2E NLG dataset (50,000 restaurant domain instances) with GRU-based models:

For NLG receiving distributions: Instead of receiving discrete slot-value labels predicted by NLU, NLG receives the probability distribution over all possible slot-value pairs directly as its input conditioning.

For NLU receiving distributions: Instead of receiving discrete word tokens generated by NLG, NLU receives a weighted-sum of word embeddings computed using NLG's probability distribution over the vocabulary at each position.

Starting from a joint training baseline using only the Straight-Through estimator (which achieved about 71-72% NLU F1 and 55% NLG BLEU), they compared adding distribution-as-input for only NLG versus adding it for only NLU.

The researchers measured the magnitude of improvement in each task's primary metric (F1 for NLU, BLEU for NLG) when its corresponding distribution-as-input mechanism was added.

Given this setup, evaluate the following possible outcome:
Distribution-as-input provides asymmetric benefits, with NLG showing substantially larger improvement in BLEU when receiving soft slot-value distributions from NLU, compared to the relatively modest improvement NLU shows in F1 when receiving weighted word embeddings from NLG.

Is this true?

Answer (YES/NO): NO